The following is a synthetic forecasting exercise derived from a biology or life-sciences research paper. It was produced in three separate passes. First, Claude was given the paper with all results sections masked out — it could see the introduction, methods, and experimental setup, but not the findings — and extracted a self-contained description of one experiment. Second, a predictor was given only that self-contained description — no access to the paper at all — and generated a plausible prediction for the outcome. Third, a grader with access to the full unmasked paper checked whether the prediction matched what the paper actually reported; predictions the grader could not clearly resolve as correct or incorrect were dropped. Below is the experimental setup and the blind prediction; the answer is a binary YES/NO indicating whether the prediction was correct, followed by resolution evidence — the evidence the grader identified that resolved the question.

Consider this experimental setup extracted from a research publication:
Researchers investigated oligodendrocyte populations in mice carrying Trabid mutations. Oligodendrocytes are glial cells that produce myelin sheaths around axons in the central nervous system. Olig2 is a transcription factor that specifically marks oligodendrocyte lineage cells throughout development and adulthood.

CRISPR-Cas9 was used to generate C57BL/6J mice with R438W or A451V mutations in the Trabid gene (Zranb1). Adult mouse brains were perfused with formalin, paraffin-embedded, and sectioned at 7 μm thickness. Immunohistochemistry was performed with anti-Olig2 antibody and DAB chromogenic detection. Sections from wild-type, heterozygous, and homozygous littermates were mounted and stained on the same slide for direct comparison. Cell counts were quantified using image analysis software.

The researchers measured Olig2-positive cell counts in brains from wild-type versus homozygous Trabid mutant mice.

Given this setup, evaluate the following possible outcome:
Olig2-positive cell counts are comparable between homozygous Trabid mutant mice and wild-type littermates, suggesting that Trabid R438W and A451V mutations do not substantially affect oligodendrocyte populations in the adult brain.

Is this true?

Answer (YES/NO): NO